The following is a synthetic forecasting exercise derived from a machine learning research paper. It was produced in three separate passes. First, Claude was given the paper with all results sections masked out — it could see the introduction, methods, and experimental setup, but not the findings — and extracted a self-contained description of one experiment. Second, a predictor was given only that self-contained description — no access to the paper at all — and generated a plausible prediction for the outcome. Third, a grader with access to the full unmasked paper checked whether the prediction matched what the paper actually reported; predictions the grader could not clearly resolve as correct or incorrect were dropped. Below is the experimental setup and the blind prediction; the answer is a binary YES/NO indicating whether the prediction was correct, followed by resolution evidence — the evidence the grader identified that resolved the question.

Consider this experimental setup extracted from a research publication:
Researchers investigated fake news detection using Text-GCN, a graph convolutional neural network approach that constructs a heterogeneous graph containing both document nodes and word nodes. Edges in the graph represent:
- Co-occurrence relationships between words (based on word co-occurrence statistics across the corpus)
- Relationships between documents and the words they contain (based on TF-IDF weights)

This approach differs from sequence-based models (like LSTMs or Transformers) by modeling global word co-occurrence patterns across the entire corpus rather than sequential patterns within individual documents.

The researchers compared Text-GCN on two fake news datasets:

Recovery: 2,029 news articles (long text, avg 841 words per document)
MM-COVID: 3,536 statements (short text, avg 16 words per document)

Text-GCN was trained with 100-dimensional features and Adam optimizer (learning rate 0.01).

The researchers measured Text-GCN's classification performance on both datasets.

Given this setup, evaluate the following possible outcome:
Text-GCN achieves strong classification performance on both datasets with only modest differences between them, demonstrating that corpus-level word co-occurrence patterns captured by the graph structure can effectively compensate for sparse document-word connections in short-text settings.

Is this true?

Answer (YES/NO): NO